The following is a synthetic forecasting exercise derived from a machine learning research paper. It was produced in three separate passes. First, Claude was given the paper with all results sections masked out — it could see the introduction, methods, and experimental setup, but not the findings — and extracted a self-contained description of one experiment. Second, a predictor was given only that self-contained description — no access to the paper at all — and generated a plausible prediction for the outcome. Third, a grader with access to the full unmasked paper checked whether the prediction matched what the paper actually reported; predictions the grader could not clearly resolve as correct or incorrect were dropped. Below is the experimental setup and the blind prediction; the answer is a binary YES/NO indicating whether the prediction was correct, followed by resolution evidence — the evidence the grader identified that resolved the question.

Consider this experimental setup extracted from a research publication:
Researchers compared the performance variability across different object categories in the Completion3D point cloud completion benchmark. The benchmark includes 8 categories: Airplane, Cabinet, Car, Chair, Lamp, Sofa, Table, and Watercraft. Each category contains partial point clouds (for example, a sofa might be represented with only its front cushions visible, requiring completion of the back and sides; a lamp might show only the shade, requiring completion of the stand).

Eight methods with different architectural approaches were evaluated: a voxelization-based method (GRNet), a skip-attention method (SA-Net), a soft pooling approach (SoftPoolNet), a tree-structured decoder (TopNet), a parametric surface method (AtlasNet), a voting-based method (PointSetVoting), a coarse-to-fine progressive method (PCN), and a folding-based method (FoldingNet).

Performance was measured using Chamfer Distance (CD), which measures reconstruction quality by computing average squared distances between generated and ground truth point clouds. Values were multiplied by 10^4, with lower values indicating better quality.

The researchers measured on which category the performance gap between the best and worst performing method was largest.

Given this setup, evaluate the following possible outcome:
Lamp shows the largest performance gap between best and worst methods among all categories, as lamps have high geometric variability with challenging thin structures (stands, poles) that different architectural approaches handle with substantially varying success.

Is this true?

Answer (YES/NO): NO